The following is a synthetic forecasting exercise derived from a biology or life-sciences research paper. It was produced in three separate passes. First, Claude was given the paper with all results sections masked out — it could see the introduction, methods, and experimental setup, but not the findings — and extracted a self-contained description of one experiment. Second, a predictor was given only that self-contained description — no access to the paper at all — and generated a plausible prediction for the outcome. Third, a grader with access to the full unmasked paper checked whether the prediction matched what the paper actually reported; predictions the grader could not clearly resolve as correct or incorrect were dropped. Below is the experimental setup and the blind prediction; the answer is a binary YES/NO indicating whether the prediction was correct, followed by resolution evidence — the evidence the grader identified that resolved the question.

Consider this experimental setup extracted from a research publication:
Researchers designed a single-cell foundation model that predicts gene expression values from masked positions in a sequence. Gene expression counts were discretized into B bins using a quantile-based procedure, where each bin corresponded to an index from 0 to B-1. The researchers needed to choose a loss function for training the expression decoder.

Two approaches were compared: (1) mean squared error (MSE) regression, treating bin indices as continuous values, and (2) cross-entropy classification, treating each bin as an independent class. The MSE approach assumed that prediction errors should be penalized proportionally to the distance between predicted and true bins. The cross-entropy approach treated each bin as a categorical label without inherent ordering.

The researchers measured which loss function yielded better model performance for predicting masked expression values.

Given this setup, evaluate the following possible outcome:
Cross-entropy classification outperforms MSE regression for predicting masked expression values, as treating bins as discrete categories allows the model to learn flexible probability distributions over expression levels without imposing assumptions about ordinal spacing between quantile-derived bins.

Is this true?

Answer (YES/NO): NO